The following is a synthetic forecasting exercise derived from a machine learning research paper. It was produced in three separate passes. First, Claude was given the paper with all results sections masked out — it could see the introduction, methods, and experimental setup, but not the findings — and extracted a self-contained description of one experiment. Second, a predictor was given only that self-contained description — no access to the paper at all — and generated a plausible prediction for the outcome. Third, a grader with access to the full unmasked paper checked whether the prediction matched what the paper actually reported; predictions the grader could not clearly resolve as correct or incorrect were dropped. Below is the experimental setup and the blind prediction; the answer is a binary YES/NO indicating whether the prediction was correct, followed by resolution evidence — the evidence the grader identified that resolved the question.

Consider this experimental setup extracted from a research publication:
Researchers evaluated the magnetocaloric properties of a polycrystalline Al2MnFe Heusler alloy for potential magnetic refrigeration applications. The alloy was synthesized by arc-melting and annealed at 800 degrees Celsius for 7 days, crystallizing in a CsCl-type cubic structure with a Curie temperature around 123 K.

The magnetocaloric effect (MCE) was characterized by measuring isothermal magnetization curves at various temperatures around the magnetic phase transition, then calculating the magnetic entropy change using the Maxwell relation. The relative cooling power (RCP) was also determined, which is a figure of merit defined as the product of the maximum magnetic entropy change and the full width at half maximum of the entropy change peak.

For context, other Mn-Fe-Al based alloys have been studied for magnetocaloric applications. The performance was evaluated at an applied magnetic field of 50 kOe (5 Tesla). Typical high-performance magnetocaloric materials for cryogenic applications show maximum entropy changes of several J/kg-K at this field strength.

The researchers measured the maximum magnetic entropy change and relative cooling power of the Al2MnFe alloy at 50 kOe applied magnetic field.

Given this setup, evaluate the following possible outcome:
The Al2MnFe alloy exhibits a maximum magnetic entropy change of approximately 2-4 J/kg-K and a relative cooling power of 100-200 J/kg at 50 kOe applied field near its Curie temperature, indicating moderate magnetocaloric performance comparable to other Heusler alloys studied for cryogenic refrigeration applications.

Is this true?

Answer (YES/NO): NO